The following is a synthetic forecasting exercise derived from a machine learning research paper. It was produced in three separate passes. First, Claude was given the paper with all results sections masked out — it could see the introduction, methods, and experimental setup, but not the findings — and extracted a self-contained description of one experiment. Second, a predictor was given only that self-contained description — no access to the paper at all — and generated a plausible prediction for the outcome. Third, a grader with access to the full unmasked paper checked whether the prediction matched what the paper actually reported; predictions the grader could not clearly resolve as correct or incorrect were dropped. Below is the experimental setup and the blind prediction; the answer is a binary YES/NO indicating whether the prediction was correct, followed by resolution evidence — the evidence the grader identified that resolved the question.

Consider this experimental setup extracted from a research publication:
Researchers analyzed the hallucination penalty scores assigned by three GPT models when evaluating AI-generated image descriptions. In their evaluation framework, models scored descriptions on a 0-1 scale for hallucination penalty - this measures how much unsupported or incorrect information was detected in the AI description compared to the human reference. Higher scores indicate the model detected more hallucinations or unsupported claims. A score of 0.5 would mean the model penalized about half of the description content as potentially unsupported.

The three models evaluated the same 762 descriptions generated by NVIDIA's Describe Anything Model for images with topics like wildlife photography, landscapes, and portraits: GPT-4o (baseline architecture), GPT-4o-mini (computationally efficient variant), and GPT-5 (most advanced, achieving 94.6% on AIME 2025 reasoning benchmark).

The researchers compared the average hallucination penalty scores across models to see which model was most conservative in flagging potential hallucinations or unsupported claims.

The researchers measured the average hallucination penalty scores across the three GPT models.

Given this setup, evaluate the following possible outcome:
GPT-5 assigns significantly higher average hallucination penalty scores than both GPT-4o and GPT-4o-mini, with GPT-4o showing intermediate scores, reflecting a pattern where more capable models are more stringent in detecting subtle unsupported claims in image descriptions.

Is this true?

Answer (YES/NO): YES